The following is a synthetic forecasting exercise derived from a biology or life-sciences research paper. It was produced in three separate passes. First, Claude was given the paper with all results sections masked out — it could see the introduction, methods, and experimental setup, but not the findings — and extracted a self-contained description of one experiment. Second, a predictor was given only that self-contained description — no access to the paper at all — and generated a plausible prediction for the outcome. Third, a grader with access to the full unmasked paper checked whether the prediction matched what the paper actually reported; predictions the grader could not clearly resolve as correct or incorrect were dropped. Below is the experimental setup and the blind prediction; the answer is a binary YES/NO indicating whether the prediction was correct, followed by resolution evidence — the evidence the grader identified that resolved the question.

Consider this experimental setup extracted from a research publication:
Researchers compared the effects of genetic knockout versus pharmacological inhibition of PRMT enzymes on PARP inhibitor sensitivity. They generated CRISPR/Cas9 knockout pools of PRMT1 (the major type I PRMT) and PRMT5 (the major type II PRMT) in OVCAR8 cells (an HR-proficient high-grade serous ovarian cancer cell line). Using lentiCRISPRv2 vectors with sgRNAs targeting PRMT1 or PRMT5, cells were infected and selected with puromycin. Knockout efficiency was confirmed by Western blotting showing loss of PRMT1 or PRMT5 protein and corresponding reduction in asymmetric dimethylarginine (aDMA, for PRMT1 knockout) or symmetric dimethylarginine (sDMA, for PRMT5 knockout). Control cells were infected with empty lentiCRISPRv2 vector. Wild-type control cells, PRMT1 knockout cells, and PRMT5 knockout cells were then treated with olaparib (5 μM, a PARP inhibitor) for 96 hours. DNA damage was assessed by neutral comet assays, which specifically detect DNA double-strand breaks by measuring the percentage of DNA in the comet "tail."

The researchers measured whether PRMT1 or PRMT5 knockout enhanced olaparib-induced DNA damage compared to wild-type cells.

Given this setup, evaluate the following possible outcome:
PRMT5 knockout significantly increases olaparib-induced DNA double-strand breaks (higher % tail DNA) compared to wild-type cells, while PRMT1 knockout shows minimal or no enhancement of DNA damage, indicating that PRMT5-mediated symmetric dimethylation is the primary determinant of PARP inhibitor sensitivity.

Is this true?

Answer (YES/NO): NO